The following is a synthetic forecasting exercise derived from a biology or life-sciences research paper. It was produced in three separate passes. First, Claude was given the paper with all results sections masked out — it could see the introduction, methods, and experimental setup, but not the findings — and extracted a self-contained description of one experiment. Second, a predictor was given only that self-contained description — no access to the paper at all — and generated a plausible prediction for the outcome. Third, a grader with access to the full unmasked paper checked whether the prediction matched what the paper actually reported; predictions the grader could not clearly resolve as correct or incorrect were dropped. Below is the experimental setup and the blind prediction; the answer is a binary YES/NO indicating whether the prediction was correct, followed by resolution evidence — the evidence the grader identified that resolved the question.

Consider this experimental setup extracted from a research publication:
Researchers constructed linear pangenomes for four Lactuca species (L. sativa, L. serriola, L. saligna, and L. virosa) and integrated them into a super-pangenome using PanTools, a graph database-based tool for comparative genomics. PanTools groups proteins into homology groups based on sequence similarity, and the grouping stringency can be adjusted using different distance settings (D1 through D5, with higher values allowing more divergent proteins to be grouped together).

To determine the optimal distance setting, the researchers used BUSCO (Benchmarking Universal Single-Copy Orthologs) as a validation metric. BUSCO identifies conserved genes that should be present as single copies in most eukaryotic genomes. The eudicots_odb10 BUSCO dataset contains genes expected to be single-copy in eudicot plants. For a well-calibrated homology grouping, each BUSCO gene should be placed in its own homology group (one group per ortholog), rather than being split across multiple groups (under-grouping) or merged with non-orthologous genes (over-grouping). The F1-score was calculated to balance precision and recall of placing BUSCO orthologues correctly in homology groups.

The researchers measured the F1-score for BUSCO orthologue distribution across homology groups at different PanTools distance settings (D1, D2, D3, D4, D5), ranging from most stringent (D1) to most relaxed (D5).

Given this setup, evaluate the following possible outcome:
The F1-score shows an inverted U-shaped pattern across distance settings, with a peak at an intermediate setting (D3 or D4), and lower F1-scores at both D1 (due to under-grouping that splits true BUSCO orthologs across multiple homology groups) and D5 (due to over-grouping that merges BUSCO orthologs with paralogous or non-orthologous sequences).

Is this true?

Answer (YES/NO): YES